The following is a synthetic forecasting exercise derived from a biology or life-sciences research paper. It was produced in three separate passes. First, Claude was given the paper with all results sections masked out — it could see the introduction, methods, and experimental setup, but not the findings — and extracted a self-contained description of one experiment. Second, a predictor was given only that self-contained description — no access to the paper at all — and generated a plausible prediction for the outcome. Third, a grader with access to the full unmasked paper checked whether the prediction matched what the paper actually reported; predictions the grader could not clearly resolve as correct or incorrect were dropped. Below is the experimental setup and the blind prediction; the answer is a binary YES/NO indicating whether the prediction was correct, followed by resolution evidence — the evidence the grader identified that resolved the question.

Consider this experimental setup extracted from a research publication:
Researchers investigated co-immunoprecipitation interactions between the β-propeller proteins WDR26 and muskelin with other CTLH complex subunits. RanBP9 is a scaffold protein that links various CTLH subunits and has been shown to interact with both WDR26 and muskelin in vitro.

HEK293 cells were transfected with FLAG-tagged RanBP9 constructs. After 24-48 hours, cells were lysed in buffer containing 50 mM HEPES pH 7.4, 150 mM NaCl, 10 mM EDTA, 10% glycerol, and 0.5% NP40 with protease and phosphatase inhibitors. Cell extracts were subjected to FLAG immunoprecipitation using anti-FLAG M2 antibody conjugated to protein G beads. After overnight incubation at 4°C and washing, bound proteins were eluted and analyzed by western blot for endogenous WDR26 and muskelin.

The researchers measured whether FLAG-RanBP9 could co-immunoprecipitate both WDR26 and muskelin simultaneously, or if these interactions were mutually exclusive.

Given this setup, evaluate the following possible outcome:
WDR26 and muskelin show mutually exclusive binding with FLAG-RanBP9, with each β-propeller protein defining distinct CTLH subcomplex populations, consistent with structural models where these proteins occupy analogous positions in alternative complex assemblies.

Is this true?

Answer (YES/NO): YES